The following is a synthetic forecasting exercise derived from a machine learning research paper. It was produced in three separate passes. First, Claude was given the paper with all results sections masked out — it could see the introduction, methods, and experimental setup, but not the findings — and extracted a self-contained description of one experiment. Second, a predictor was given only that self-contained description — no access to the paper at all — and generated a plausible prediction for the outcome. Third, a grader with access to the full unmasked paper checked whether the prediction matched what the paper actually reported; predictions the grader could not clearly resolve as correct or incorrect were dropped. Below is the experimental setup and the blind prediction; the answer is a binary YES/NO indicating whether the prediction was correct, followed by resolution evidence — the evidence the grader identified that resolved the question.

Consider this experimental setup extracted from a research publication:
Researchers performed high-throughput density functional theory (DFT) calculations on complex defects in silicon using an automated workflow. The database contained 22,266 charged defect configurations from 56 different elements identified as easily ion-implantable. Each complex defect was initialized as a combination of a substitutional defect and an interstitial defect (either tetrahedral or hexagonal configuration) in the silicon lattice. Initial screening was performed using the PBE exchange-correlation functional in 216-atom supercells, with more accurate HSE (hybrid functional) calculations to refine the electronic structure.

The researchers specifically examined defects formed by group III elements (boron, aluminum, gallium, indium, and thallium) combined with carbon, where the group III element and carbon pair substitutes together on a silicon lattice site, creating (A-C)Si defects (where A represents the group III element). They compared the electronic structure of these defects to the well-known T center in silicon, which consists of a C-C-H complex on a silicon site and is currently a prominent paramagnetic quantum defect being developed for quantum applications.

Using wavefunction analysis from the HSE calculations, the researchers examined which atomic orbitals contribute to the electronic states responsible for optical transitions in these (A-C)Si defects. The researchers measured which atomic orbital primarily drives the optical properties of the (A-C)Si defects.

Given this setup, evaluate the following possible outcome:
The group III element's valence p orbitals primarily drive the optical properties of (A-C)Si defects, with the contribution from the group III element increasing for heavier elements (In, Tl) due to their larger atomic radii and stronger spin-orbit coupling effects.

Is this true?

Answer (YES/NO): NO